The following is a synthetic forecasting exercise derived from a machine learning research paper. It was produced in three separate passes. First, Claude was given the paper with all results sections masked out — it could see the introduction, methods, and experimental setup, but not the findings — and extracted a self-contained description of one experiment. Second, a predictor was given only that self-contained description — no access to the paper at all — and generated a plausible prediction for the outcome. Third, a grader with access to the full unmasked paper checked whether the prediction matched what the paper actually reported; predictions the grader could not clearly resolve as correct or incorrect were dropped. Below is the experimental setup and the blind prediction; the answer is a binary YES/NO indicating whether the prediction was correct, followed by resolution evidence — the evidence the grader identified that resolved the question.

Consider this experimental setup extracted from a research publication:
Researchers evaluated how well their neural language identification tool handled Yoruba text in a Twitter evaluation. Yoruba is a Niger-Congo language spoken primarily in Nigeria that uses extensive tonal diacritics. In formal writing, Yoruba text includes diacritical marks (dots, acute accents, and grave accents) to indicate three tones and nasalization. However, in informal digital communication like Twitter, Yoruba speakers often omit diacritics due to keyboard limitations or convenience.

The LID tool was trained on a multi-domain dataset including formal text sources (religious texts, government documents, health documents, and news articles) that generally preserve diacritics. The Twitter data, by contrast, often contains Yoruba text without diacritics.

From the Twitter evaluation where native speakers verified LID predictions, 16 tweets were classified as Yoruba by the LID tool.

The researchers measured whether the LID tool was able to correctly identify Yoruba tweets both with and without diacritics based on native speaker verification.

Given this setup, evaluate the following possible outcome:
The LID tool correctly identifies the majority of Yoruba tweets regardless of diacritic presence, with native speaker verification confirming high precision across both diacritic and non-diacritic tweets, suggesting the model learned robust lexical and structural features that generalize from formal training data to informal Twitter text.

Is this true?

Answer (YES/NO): NO